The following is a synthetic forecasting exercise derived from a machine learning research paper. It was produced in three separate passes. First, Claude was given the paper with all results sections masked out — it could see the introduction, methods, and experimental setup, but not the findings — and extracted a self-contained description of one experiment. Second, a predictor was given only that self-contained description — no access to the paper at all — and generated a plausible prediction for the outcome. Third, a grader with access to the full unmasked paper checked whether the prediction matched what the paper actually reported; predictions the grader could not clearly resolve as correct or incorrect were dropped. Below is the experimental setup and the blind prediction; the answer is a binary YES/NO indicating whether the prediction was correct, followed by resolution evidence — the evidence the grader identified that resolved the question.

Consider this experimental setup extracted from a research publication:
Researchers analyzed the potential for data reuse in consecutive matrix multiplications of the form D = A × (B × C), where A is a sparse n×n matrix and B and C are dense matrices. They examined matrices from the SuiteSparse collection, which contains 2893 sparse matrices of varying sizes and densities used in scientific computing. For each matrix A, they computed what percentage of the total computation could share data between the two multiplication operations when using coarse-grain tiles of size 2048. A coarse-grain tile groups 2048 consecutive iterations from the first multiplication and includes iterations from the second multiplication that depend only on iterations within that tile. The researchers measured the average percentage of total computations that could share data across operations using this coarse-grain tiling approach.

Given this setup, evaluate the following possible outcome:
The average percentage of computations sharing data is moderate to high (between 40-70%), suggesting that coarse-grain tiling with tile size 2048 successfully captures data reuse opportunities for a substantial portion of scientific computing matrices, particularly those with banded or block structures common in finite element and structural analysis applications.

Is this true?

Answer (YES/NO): NO